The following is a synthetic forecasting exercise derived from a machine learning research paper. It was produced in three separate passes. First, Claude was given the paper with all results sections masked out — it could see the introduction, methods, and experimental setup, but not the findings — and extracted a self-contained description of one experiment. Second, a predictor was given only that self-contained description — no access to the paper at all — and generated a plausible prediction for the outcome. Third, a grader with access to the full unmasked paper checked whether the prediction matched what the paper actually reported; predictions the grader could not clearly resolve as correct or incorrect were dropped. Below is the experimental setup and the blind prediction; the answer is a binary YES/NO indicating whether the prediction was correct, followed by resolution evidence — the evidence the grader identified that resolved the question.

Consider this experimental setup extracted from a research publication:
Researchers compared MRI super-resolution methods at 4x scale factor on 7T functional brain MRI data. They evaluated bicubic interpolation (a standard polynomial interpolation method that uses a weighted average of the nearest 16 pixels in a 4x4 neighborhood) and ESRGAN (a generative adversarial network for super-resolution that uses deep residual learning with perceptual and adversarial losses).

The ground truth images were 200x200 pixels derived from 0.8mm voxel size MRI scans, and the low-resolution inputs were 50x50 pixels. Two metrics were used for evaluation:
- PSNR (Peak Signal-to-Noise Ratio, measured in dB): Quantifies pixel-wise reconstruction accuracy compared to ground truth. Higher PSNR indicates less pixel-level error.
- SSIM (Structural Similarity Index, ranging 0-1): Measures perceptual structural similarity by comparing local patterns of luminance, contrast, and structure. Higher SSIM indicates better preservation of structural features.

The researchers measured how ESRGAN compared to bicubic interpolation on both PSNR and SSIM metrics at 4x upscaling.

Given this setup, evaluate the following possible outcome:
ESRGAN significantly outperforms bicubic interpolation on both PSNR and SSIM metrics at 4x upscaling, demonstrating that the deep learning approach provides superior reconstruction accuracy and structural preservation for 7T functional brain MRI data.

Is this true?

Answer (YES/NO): NO